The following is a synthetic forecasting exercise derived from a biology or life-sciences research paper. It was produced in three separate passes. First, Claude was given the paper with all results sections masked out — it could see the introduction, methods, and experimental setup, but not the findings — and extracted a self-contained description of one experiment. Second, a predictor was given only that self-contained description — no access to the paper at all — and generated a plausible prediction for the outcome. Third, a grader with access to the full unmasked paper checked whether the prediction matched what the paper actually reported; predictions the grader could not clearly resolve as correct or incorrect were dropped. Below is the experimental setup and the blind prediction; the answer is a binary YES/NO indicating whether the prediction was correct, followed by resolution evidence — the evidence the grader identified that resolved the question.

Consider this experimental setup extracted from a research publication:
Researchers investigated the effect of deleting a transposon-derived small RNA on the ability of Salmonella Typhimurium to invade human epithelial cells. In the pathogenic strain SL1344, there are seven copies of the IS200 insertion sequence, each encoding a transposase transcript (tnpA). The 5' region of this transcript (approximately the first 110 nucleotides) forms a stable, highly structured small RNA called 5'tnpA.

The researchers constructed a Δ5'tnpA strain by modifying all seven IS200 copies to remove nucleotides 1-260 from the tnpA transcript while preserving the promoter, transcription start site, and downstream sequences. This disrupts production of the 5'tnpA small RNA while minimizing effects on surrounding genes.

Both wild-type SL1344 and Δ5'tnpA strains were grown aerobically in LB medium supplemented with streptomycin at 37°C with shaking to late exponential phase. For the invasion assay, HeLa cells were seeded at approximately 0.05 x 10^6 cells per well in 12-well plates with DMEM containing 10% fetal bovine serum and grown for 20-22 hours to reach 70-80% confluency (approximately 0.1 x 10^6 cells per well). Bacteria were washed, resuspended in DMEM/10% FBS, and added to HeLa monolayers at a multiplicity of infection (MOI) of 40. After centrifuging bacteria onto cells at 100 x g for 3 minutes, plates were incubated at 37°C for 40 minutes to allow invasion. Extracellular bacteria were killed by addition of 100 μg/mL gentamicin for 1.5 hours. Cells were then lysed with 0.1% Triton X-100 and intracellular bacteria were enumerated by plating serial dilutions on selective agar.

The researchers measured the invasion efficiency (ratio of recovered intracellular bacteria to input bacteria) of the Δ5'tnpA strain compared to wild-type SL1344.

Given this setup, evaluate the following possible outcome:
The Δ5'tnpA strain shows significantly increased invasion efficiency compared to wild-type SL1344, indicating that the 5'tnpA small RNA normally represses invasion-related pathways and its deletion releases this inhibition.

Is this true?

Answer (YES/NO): YES